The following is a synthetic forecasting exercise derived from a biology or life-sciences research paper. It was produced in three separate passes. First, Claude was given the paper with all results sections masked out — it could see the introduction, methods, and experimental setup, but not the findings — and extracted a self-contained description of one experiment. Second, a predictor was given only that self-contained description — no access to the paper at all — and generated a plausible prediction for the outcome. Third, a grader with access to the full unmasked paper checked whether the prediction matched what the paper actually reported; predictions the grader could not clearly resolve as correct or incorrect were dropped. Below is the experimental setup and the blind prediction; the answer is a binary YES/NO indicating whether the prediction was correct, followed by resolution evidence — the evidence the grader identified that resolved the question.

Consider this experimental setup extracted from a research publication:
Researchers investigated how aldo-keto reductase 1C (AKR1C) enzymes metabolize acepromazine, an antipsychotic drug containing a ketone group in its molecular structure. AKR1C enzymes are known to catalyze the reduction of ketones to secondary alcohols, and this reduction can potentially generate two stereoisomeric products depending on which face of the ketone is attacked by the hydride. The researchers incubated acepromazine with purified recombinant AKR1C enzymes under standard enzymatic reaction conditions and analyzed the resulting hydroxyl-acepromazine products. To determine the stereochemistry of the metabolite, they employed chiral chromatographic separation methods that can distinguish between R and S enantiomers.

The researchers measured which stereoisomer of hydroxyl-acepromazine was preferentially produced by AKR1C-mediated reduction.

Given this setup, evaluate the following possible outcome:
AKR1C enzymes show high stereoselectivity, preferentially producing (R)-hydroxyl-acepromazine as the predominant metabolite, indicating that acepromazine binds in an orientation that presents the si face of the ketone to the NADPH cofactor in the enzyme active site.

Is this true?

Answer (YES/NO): NO